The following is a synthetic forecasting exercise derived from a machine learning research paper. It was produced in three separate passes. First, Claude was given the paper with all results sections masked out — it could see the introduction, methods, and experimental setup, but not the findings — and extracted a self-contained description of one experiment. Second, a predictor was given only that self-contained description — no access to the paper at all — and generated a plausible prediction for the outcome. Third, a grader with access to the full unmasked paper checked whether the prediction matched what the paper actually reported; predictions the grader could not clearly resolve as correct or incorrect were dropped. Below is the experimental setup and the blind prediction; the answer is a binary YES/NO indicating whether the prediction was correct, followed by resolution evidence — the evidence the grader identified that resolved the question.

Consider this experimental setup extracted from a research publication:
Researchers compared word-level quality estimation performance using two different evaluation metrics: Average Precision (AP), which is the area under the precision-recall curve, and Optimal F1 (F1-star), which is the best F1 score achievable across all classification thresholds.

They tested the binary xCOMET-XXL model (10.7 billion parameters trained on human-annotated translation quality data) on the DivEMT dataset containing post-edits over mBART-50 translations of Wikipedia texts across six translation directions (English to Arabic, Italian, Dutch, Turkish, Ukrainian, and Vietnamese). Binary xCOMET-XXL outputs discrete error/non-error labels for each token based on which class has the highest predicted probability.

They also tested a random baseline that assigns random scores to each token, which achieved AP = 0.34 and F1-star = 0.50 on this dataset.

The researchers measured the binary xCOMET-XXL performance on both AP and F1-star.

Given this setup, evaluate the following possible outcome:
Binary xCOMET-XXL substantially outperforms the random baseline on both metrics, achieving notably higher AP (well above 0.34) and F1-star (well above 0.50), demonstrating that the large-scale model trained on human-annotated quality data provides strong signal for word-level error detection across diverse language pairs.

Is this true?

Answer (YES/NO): NO